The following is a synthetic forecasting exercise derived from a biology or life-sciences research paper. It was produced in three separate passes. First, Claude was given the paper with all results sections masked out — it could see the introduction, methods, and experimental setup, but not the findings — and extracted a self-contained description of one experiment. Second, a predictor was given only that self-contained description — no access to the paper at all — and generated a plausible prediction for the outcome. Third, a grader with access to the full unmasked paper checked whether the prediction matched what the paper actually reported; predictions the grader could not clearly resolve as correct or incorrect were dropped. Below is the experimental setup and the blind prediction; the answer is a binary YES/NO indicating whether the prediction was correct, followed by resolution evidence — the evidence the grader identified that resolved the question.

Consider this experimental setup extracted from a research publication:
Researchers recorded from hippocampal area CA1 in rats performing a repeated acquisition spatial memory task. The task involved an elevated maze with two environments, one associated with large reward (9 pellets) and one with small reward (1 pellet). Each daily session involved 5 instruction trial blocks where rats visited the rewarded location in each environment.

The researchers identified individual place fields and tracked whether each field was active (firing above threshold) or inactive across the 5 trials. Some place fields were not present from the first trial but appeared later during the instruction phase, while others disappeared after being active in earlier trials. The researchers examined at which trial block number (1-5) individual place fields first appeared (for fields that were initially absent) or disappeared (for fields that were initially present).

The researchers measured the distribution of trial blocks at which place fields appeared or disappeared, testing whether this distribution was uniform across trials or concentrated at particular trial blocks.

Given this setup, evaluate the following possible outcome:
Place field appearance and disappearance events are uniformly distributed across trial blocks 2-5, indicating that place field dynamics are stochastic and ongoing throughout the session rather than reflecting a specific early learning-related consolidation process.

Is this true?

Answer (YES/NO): NO